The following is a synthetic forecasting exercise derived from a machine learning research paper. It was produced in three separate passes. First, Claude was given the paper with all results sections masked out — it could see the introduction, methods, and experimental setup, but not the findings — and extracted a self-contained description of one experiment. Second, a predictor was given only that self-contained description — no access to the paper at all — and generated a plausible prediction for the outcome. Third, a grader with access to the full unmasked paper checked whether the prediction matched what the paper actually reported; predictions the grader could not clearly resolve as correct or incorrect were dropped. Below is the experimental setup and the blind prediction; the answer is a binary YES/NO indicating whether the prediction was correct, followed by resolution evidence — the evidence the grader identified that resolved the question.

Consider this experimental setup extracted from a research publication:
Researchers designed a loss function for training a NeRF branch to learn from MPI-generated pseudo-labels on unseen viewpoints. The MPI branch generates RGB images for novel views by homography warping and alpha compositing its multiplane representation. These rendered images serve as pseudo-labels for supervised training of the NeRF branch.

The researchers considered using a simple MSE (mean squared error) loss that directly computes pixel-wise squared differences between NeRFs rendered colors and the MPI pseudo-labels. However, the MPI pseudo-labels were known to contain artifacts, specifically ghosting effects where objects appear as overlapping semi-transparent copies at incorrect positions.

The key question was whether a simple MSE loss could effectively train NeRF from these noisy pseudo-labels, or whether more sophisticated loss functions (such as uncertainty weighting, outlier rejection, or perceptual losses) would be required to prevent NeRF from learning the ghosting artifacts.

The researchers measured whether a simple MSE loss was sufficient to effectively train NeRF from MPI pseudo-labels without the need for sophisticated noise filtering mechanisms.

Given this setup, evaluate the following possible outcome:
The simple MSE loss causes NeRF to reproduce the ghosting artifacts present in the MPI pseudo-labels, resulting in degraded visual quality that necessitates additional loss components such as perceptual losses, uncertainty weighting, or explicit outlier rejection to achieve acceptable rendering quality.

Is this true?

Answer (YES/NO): NO